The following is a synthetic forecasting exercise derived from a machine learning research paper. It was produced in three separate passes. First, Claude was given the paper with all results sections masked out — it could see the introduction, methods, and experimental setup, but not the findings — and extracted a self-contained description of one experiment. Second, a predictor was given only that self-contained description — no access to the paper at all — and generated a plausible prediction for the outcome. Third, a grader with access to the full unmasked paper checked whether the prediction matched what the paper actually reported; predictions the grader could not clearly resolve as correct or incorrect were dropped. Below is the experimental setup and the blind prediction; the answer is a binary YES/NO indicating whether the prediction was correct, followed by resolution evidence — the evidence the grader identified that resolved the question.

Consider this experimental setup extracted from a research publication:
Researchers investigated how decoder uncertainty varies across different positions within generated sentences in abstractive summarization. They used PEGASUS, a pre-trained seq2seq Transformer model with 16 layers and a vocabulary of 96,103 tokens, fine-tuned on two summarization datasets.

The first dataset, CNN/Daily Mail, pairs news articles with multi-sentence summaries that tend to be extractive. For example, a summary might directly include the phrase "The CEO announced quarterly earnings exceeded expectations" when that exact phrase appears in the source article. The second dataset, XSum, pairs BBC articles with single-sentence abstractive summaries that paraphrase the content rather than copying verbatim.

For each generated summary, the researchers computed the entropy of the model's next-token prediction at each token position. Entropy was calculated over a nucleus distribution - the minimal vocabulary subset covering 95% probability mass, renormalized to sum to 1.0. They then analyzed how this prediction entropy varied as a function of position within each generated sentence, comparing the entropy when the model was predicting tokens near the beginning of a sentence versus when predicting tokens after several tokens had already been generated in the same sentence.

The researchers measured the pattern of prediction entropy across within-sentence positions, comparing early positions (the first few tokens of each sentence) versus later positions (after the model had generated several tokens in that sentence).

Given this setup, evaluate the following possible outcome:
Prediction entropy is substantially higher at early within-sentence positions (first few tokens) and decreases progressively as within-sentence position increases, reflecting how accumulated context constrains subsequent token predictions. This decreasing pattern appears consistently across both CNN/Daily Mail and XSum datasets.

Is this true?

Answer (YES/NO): YES